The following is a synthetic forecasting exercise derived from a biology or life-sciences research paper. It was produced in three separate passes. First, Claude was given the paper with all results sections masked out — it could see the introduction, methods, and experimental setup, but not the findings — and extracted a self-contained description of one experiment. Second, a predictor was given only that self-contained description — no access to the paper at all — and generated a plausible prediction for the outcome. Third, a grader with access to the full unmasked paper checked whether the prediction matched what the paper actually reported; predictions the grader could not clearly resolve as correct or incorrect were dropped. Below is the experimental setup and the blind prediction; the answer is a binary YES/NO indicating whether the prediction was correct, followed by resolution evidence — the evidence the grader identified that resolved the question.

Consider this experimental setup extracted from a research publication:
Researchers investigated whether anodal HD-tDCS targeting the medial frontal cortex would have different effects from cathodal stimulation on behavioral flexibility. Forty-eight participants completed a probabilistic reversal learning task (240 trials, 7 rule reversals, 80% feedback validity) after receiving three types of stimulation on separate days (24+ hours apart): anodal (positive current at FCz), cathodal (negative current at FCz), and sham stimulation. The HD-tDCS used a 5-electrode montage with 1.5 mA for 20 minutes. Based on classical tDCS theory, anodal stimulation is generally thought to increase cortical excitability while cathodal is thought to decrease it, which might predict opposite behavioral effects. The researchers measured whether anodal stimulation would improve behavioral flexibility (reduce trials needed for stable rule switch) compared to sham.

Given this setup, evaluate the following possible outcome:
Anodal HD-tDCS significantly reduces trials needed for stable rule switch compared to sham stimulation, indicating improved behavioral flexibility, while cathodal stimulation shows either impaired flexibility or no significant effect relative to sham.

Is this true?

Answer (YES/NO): NO